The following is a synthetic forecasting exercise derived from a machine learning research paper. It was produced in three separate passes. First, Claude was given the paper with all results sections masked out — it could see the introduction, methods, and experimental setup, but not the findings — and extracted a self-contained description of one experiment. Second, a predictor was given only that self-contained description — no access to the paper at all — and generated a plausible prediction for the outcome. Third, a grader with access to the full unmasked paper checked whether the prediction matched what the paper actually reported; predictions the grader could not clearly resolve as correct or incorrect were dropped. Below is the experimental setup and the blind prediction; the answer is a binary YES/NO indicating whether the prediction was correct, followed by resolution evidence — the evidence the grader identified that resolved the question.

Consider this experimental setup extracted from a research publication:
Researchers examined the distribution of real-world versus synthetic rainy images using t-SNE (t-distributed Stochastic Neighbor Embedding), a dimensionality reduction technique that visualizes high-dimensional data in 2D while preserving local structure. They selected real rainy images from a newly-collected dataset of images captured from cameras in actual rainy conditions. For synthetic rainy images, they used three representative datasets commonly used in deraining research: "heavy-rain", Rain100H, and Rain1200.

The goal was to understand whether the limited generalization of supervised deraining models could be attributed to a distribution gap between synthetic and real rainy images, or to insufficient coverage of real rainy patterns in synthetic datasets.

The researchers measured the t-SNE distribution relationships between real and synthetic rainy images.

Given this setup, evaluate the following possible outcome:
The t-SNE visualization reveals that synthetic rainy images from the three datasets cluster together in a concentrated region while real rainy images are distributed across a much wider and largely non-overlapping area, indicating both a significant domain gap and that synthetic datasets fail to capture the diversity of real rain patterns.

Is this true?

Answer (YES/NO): NO